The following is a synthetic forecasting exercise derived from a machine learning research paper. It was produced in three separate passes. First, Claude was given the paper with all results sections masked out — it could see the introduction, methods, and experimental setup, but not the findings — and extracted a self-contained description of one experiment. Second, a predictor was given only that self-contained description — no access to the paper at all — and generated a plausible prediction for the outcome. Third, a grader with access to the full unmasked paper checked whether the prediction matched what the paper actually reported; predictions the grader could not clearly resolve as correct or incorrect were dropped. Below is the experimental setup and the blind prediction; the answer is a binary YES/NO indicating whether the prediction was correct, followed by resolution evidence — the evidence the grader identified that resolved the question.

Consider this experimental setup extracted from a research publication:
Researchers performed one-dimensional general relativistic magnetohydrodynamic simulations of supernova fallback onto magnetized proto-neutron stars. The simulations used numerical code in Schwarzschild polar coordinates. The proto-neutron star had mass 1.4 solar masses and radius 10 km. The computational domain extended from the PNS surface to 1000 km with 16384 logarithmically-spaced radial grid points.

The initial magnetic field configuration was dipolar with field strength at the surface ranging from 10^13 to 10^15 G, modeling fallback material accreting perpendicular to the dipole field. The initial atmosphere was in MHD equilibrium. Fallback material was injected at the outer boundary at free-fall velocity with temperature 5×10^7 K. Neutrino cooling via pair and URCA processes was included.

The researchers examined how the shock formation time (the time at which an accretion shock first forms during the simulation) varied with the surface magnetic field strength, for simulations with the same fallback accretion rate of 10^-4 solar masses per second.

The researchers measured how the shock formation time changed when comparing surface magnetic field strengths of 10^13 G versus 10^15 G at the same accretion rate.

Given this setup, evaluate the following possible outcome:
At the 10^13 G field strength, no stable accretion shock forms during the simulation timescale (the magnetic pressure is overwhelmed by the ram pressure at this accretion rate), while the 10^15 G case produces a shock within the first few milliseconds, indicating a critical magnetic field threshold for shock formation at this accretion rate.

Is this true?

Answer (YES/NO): NO